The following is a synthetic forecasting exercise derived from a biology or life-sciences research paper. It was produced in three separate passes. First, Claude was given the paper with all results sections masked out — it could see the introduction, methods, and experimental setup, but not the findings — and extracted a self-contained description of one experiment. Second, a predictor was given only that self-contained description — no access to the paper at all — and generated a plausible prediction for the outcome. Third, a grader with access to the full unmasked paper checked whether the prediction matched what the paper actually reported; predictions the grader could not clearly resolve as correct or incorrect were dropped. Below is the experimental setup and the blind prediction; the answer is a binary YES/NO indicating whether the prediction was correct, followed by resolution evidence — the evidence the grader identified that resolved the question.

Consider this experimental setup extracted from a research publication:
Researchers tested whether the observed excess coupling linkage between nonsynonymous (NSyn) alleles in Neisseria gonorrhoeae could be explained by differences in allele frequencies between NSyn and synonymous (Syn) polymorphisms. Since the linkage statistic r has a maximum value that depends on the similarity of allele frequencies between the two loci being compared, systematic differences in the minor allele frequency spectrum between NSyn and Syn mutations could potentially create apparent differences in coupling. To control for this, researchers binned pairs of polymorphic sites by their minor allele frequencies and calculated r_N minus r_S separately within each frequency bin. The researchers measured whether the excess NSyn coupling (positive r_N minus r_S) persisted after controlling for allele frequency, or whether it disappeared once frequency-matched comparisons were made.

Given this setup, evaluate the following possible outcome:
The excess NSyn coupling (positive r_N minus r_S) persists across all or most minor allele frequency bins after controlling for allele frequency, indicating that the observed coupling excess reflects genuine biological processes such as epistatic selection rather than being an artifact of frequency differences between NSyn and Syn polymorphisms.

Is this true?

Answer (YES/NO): YES